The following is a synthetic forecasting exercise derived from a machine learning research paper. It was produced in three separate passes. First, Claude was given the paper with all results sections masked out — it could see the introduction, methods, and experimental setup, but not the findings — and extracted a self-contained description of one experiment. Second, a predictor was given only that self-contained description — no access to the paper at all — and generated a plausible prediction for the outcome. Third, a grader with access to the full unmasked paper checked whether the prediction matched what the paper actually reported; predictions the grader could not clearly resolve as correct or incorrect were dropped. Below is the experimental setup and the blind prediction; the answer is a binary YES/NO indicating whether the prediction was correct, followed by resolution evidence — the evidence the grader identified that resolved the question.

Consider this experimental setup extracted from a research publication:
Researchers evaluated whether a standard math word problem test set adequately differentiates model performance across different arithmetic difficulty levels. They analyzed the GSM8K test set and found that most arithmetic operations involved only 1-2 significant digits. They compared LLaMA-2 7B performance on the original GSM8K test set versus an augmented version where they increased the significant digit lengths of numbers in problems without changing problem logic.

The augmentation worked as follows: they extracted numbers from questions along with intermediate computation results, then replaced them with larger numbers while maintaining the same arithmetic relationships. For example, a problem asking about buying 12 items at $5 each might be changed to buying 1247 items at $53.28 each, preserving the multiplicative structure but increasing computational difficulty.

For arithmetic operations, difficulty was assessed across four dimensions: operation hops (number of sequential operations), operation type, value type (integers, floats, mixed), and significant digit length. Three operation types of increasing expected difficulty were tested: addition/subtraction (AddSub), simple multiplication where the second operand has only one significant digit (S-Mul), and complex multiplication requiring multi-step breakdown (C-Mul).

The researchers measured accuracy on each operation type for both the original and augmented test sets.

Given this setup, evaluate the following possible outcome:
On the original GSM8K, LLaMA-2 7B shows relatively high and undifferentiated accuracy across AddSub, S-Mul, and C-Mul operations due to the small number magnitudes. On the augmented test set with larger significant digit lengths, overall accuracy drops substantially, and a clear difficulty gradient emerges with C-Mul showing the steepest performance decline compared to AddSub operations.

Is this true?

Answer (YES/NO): YES